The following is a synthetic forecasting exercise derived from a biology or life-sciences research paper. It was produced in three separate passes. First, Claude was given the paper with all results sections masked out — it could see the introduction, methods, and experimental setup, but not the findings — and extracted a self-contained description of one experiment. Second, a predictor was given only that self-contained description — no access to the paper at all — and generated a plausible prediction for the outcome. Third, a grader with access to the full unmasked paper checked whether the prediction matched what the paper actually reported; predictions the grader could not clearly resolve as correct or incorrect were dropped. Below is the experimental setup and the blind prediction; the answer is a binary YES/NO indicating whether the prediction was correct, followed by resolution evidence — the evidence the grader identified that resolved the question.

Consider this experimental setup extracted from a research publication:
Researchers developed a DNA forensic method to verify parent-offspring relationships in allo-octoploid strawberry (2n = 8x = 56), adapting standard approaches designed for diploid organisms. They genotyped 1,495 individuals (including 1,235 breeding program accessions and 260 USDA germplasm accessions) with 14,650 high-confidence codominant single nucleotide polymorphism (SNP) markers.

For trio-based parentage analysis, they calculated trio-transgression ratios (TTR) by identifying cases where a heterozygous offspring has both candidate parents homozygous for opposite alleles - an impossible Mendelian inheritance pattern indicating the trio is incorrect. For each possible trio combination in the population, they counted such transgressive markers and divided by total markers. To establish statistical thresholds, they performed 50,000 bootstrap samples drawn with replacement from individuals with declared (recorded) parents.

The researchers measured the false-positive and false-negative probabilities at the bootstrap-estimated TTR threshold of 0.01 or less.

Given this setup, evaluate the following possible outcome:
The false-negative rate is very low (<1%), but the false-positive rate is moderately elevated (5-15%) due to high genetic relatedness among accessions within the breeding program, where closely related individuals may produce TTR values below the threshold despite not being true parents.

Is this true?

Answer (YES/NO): NO